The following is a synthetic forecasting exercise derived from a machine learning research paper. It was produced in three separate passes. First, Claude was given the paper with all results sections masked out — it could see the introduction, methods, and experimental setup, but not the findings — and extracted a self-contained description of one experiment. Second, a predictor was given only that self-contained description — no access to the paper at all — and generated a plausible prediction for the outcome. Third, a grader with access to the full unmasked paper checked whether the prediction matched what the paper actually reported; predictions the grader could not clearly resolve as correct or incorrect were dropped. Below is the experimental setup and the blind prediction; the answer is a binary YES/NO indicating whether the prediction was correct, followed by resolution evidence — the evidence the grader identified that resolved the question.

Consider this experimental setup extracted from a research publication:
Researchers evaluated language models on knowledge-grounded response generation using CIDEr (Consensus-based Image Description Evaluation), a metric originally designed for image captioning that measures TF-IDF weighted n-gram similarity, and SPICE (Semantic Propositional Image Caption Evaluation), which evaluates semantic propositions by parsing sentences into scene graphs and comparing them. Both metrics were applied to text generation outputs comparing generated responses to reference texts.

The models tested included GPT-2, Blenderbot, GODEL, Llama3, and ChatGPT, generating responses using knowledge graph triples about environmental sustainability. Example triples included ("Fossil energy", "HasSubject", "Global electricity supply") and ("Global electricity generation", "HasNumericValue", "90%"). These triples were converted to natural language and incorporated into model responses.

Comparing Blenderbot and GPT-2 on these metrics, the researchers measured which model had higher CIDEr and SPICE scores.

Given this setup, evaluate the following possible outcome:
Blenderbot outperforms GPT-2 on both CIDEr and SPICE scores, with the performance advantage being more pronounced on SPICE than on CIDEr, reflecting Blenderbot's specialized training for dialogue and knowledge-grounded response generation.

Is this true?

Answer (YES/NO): NO